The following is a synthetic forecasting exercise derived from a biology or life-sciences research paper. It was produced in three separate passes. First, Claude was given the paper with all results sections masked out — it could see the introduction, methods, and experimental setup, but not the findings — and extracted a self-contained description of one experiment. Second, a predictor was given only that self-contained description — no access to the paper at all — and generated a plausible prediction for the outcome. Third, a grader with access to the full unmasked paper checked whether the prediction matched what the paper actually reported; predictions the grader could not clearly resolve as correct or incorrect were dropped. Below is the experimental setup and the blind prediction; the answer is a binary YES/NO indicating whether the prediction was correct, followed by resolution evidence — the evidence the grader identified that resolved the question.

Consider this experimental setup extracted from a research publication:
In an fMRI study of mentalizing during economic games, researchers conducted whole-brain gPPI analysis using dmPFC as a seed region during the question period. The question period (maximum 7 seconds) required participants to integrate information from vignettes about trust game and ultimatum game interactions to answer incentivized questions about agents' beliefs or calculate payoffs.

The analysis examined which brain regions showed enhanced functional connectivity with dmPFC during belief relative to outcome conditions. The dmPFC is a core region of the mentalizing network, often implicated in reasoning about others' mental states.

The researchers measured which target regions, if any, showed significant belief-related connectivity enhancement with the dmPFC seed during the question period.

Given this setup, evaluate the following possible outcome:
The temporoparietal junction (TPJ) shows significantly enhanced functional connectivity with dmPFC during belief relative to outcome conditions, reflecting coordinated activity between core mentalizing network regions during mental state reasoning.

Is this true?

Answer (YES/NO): NO